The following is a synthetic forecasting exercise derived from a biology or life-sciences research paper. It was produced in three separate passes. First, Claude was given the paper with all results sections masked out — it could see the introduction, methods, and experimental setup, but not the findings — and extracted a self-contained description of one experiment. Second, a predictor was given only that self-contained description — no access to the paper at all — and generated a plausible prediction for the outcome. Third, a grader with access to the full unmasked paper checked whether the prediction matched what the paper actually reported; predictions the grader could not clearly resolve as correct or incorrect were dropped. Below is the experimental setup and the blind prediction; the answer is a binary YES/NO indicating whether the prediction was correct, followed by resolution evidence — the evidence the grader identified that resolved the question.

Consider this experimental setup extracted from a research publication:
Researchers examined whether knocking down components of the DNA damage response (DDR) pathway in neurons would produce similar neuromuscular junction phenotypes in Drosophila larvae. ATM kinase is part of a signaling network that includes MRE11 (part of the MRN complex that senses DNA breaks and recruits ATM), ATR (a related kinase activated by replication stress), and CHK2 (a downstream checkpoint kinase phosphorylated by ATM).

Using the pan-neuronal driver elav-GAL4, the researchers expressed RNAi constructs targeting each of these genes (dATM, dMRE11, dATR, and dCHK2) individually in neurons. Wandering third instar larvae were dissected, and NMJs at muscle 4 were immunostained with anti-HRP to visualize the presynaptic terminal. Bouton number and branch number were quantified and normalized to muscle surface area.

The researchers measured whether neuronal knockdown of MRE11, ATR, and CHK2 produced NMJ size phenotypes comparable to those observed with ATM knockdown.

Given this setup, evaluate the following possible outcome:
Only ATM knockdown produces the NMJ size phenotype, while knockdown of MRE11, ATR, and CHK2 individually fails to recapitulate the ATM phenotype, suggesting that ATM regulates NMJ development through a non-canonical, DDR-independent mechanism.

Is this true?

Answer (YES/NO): YES